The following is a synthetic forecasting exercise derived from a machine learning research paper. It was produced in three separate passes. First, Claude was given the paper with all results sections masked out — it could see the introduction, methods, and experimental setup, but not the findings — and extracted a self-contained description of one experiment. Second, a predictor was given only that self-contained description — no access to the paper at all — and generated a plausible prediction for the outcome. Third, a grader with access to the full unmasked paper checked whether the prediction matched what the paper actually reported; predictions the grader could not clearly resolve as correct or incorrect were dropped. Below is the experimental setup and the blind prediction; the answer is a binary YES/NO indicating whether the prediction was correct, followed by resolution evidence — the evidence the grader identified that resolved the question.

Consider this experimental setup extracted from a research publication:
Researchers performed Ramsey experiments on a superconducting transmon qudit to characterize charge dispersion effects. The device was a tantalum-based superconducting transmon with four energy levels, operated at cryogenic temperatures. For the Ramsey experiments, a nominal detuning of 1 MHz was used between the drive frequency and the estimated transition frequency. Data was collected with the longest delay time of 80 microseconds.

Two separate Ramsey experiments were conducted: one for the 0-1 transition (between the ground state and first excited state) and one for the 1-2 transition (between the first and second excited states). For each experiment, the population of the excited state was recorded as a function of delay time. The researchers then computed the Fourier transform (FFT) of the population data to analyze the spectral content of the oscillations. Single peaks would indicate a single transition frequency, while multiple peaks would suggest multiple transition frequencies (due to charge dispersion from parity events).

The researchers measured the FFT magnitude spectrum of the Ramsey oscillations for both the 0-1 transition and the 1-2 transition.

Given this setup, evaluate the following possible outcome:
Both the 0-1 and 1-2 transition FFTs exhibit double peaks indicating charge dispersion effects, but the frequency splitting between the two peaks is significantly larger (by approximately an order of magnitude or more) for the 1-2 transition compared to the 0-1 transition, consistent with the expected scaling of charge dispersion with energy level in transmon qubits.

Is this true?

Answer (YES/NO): NO